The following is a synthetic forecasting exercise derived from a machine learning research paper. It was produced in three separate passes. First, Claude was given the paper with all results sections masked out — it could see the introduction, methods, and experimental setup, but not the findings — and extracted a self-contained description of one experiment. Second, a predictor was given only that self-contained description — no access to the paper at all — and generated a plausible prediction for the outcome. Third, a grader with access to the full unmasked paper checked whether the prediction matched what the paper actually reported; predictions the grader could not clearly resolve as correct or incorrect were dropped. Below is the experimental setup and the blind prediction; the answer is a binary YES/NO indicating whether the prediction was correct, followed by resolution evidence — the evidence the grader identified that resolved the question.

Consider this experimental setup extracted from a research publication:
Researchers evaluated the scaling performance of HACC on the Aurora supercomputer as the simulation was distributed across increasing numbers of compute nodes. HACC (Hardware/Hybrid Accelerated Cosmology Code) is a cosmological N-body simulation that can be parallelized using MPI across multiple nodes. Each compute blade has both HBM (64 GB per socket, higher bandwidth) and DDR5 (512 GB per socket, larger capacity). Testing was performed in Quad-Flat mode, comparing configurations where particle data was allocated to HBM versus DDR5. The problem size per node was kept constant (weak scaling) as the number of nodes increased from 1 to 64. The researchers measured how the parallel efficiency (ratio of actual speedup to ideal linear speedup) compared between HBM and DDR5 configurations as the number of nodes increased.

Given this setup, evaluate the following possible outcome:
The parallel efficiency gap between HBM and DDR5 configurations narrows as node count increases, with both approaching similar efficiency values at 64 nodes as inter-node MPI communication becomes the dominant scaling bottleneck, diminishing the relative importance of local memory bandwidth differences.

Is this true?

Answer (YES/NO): NO